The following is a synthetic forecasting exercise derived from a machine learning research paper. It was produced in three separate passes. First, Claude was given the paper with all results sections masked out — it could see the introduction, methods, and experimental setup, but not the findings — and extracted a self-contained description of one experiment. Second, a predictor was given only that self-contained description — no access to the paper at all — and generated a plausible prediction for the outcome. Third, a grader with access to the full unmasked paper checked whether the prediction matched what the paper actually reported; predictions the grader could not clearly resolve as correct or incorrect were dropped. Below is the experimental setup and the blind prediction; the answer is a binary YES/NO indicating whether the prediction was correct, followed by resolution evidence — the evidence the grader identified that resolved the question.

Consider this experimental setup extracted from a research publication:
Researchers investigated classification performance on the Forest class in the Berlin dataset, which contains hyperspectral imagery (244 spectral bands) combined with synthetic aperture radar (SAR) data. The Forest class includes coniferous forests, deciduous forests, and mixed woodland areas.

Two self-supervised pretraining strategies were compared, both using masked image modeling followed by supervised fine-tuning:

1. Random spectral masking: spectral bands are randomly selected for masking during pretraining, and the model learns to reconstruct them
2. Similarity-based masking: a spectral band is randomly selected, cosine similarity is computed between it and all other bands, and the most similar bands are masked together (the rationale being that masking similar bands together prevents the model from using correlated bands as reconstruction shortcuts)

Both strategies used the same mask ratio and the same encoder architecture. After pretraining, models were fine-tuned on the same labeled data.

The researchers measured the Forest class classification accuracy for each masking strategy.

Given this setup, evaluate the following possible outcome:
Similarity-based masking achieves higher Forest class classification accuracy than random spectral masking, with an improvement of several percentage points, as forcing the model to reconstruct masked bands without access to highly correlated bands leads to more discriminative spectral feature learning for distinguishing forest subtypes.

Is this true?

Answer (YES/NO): NO